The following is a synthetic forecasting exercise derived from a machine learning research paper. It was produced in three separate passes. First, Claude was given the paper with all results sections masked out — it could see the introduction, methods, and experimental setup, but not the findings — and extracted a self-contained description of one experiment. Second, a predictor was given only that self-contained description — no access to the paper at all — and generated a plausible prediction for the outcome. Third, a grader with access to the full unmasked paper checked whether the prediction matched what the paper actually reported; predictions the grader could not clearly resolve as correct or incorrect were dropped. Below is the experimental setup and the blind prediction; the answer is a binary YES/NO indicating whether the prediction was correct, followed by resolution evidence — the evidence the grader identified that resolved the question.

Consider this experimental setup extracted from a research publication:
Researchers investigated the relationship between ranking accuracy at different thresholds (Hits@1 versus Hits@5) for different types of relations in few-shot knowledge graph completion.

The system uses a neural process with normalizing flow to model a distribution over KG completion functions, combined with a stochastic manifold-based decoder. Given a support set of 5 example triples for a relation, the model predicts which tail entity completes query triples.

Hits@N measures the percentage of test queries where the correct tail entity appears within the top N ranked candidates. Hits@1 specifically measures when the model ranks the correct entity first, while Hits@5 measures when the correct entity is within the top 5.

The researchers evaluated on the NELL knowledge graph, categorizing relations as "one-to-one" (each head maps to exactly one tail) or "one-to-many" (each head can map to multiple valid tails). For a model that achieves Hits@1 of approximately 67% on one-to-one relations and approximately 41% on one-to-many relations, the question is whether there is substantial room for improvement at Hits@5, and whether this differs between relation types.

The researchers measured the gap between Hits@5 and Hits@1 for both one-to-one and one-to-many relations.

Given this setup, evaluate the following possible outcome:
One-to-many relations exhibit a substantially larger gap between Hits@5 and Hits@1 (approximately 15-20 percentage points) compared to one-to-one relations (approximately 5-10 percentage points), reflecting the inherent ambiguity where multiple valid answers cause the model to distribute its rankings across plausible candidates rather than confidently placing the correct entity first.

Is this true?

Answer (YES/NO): NO